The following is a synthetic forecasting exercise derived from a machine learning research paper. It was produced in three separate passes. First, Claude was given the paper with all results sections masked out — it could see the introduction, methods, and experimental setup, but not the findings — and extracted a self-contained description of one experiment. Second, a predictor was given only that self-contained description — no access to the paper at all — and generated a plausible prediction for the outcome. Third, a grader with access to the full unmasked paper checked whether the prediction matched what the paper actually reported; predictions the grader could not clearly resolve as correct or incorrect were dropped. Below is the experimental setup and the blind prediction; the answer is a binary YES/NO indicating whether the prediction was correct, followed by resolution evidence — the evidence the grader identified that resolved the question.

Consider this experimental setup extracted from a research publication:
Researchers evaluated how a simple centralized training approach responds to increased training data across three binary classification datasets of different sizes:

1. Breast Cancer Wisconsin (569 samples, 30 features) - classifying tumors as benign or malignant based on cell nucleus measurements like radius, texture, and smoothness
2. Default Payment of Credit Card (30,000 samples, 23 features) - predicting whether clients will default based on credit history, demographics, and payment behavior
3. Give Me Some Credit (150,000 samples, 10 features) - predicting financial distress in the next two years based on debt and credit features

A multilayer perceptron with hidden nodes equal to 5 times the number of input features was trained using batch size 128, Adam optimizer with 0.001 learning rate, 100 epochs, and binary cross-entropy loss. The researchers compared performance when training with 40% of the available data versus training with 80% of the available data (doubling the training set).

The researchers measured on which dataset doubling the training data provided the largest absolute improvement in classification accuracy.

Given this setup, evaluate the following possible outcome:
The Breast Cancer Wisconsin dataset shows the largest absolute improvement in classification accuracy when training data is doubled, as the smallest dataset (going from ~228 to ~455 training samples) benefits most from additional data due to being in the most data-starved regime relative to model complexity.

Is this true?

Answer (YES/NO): YES